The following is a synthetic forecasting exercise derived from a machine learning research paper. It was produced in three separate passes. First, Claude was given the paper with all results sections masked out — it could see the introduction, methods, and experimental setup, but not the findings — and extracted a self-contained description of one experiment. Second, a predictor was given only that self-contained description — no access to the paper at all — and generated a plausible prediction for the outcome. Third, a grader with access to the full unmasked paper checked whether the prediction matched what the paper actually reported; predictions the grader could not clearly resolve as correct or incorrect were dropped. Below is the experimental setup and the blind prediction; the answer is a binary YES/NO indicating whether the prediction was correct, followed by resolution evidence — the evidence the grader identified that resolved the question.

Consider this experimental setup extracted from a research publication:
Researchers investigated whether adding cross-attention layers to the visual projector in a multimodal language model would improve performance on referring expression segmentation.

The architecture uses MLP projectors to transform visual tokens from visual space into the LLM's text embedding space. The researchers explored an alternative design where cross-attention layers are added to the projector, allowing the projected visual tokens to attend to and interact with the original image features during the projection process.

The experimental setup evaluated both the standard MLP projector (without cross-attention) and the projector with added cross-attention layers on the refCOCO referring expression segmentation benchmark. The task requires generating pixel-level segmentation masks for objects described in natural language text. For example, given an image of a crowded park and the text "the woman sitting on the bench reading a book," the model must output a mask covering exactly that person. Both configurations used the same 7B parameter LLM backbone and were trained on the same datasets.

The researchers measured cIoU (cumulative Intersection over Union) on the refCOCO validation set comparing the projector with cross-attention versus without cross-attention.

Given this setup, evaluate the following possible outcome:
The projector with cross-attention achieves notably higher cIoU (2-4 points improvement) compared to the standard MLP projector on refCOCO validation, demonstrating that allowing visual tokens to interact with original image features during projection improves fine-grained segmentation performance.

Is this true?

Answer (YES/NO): NO